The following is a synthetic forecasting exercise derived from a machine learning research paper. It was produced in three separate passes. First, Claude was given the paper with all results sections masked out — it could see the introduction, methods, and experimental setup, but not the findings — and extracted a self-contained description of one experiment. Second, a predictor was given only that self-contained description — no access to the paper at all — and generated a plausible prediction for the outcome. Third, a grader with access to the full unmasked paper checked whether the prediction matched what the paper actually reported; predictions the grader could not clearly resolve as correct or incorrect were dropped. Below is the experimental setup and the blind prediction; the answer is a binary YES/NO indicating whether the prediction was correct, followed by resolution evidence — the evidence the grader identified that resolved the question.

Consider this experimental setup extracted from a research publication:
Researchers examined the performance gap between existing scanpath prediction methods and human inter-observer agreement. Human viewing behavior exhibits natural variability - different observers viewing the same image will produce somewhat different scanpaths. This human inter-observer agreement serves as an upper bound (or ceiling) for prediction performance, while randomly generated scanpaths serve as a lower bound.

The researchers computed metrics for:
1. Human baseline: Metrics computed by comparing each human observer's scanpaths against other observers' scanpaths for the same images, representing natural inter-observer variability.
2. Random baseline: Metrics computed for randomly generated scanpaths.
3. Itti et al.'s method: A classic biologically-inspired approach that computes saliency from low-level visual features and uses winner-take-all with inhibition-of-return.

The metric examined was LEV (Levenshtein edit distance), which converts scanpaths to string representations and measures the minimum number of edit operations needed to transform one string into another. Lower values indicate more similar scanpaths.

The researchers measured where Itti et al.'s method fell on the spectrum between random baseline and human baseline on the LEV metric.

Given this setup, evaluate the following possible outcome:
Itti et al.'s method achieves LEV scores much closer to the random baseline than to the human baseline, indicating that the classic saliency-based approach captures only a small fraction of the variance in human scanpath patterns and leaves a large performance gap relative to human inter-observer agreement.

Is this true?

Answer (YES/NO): NO